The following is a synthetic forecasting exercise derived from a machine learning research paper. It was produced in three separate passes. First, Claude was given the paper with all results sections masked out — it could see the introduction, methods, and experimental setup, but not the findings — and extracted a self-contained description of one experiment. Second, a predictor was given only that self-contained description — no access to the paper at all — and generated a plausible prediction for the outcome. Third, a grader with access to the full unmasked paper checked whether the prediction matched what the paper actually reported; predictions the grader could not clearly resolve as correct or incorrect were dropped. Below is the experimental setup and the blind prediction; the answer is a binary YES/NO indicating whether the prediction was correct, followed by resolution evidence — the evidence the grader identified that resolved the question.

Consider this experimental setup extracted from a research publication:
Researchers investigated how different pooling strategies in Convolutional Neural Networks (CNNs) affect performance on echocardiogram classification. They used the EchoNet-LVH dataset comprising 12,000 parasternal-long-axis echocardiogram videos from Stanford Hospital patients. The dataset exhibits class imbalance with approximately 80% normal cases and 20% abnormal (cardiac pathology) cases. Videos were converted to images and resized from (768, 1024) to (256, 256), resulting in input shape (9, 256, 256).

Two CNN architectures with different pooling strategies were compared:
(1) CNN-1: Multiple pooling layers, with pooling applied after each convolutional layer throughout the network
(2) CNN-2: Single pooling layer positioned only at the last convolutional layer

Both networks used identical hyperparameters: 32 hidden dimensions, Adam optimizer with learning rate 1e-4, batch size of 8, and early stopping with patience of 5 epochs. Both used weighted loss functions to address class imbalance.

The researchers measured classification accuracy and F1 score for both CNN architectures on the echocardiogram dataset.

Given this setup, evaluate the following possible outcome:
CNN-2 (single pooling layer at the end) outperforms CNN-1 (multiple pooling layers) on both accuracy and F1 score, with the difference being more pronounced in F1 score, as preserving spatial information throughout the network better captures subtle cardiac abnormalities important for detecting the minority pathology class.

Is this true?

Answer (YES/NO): YES